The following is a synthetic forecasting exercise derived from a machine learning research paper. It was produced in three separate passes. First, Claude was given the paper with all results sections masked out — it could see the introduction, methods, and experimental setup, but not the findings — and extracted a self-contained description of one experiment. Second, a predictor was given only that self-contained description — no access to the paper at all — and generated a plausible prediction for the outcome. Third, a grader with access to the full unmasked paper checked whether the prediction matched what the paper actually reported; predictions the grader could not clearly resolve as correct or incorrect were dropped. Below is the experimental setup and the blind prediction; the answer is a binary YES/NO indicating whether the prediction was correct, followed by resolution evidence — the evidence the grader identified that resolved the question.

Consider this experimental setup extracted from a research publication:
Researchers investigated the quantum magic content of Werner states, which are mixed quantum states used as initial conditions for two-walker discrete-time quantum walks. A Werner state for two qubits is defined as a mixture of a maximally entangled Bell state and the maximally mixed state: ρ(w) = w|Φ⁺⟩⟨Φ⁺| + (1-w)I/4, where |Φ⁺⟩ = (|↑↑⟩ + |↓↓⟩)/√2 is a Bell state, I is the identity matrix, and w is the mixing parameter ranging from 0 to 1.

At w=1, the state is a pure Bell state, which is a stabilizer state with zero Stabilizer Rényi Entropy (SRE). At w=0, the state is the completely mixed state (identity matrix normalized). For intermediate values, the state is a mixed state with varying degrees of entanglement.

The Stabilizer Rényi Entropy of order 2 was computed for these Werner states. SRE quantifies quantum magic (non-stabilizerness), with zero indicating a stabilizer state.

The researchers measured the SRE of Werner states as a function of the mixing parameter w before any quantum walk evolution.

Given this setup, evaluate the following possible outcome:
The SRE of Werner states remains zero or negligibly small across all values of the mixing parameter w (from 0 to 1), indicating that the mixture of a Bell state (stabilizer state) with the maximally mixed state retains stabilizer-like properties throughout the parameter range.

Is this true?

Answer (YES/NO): NO